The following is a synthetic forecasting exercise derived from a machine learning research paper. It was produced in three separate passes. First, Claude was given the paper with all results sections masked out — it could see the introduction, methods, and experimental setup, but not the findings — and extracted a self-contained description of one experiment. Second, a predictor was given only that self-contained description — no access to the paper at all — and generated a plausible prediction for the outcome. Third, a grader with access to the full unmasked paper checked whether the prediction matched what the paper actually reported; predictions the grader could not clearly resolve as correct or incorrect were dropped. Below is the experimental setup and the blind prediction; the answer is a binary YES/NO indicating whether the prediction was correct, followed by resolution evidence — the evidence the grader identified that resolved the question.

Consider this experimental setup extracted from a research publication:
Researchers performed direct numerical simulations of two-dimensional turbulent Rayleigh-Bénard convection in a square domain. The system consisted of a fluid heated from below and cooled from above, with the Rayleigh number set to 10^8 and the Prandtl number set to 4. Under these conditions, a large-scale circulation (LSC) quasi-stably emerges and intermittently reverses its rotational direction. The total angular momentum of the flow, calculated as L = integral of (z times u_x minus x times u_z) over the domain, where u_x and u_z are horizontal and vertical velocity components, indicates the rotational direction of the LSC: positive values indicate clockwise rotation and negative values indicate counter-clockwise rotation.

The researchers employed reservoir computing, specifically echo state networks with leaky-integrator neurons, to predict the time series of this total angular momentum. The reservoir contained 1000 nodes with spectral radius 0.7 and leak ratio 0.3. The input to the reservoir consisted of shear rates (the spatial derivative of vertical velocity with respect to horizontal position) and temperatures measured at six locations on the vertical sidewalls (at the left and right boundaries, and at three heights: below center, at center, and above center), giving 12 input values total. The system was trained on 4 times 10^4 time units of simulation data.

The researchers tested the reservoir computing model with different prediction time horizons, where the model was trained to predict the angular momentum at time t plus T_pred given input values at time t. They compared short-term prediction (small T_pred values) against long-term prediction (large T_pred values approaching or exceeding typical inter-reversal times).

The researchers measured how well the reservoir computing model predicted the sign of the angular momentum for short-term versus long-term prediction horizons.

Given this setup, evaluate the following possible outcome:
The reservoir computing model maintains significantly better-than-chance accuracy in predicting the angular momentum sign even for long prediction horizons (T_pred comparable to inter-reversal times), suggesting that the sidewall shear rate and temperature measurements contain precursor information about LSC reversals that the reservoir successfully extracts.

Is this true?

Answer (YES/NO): NO